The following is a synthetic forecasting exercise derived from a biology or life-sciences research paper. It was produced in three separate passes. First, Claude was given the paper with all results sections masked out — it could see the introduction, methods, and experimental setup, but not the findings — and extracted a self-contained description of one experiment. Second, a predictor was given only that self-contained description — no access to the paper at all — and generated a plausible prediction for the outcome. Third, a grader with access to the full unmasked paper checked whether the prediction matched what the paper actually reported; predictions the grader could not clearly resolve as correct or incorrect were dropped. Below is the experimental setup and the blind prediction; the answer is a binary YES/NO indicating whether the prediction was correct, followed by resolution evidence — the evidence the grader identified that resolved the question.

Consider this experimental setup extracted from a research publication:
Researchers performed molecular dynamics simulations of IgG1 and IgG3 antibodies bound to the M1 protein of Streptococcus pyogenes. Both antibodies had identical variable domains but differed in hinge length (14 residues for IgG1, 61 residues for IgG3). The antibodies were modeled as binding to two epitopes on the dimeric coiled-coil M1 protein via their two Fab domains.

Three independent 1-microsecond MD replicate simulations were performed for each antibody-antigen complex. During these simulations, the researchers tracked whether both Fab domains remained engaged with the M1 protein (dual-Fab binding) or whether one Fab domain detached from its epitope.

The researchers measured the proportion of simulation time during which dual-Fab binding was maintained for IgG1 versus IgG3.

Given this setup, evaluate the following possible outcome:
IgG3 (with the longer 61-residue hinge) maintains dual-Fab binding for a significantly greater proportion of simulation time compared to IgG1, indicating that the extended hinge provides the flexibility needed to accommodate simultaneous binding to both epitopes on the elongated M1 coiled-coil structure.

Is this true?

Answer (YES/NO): NO